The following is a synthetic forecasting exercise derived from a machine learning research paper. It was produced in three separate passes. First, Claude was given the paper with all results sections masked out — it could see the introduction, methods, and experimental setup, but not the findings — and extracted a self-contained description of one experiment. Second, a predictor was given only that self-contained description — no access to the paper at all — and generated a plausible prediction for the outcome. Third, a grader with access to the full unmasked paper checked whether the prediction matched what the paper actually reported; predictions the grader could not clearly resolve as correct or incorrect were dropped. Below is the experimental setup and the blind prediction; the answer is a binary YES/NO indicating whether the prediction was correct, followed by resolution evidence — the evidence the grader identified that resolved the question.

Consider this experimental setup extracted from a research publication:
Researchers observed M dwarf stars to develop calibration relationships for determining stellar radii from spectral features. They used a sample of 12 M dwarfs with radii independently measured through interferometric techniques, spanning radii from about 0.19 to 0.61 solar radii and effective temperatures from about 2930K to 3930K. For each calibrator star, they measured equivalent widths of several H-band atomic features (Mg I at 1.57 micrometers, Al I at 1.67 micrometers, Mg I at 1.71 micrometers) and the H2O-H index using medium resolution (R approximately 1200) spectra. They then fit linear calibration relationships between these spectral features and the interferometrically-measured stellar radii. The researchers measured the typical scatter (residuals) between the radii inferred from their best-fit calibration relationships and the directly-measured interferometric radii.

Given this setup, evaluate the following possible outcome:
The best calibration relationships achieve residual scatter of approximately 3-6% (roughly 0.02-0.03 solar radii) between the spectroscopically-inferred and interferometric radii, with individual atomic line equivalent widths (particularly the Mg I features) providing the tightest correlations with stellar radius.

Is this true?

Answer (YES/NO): NO